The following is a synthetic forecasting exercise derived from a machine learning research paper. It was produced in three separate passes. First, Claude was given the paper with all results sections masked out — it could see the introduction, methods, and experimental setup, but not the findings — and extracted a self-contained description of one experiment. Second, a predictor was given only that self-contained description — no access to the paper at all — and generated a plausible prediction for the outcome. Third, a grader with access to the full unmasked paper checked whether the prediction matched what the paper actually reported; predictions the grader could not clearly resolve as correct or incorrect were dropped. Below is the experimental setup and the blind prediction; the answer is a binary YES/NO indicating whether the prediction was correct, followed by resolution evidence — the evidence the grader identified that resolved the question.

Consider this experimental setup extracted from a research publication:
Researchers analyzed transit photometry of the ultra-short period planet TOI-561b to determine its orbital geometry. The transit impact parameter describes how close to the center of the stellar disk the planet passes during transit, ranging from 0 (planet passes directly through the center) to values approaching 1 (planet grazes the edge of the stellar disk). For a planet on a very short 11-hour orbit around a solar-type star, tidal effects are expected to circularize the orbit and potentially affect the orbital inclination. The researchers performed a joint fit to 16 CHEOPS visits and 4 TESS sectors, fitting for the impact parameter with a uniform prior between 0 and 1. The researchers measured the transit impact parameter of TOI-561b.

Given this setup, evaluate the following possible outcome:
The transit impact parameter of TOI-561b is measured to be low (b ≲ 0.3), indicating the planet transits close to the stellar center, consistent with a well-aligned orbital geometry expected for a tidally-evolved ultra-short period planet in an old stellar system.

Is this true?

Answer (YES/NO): YES